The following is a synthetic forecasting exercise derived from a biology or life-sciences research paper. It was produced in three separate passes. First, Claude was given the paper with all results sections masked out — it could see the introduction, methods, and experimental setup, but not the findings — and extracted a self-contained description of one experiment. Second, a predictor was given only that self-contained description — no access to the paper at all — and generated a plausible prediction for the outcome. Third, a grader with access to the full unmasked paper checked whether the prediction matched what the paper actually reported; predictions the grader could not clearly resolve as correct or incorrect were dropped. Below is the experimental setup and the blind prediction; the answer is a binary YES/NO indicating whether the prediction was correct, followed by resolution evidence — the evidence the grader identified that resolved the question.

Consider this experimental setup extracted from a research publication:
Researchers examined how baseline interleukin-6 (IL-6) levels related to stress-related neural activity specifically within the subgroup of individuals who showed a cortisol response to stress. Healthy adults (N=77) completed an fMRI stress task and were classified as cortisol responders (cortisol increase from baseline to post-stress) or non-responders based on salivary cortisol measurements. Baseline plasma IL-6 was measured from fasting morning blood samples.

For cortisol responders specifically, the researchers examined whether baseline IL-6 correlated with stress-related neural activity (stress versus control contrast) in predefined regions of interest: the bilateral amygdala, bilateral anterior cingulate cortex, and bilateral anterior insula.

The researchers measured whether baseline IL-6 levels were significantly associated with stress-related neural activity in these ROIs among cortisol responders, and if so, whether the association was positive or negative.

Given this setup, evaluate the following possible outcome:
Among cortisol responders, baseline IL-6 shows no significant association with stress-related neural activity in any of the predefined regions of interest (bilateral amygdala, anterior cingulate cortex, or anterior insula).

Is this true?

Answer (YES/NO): NO